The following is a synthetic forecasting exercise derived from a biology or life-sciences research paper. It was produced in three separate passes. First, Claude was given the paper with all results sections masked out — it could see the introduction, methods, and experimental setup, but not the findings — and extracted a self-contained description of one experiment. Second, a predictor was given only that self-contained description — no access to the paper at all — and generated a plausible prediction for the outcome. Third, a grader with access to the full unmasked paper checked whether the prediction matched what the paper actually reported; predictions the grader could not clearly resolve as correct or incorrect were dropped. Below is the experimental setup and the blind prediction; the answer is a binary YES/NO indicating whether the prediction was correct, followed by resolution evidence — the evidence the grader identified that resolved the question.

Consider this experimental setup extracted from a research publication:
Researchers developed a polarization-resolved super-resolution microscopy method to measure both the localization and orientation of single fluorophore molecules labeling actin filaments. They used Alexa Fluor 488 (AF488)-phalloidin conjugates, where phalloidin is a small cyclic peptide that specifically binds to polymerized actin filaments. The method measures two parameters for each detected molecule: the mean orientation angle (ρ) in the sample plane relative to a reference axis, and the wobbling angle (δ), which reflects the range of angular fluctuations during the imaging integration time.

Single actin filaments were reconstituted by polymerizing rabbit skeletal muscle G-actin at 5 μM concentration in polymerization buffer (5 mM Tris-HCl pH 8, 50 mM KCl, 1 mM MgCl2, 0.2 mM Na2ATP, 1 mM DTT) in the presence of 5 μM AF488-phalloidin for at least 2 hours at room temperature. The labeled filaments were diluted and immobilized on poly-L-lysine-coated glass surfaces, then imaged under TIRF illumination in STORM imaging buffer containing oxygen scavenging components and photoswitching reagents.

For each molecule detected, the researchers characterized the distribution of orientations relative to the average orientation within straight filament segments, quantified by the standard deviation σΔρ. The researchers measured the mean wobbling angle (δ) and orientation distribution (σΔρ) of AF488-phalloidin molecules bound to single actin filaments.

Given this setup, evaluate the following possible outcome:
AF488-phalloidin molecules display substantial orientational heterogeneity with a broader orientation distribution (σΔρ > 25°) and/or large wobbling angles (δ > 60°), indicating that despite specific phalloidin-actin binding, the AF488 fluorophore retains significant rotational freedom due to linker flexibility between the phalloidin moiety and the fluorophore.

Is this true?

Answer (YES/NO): YES